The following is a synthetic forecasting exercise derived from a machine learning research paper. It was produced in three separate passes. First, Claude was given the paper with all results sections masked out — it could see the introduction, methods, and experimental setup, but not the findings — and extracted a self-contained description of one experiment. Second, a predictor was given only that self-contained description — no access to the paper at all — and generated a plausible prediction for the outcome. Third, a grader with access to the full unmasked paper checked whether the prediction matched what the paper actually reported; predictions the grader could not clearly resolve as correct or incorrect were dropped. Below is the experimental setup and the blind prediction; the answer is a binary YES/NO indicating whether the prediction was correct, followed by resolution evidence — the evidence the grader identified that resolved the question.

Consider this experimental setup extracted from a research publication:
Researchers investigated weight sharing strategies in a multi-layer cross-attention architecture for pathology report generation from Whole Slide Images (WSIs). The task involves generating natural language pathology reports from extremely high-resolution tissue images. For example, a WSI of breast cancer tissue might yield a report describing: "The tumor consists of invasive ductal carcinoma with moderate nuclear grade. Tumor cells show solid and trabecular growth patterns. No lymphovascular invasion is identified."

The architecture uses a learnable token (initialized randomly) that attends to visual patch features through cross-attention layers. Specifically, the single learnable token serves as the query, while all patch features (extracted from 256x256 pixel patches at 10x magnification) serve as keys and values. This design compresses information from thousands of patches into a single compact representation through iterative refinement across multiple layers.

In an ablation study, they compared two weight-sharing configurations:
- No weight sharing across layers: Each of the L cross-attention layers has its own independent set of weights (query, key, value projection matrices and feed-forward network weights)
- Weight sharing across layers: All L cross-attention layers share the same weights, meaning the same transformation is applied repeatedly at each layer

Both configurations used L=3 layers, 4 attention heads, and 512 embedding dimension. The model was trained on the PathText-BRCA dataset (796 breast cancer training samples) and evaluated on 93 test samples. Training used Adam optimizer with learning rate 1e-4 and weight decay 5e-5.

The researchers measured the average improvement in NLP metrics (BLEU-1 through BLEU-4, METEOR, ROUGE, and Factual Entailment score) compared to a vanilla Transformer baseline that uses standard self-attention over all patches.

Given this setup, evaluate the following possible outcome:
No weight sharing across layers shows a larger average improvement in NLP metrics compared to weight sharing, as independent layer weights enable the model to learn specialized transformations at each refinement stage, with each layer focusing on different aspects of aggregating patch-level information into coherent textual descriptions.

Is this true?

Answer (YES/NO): NO